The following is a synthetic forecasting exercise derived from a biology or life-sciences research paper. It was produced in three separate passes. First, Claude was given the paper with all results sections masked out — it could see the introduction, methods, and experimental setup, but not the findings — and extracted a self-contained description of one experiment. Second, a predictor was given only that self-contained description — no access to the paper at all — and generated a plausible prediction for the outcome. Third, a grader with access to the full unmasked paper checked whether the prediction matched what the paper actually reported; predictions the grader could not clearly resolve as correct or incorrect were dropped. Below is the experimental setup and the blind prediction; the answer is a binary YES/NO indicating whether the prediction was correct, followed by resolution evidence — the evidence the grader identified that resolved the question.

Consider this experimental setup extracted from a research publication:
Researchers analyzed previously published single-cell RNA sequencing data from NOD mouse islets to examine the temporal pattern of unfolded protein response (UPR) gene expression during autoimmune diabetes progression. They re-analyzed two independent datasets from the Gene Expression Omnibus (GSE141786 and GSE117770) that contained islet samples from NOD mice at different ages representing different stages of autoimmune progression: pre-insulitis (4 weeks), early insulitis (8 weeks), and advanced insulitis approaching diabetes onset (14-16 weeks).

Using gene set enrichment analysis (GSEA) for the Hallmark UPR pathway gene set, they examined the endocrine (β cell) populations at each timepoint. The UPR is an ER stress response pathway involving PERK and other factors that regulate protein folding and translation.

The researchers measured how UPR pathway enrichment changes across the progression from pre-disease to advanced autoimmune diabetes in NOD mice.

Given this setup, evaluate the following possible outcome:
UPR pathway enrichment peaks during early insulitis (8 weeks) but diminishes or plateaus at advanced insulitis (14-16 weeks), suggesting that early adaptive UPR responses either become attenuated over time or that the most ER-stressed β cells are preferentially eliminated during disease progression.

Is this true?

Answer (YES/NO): NO